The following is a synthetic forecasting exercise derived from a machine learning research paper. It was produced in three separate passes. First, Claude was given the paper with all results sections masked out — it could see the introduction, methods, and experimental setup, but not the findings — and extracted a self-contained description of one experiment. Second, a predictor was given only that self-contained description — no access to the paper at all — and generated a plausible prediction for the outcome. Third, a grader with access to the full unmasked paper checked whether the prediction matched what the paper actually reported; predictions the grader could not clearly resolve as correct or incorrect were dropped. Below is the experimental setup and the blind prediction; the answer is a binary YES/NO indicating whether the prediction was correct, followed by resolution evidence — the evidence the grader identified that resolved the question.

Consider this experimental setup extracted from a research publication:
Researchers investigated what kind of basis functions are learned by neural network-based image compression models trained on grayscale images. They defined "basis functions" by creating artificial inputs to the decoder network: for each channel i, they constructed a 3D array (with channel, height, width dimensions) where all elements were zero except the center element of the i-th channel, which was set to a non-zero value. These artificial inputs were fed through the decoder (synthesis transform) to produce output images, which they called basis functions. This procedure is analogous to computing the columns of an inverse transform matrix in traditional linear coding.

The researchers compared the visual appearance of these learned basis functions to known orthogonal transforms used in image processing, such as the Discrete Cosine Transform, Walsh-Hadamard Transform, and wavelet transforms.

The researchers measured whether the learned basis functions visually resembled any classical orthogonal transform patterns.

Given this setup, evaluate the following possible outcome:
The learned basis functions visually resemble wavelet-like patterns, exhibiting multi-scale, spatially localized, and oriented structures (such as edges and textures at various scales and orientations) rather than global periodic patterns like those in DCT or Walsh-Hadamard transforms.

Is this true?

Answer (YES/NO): NO